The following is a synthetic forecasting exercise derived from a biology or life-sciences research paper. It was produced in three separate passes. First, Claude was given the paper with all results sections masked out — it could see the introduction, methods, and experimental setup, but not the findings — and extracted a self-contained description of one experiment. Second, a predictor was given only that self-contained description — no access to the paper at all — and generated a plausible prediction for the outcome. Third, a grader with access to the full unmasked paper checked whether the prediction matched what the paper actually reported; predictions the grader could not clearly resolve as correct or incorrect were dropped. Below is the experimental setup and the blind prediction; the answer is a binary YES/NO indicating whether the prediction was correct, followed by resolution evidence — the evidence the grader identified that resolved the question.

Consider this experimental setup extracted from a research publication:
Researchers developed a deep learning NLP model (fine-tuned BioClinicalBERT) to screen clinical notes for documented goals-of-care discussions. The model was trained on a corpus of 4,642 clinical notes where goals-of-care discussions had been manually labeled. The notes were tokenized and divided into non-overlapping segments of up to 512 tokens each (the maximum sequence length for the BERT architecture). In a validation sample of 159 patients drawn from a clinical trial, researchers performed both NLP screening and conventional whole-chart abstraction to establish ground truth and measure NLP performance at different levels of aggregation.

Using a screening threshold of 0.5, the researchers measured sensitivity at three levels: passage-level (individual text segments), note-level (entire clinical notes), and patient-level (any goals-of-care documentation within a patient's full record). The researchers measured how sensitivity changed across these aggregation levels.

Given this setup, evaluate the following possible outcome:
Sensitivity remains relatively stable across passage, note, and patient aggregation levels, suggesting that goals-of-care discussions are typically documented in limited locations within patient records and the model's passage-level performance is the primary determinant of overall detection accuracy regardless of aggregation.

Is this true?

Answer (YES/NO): NO